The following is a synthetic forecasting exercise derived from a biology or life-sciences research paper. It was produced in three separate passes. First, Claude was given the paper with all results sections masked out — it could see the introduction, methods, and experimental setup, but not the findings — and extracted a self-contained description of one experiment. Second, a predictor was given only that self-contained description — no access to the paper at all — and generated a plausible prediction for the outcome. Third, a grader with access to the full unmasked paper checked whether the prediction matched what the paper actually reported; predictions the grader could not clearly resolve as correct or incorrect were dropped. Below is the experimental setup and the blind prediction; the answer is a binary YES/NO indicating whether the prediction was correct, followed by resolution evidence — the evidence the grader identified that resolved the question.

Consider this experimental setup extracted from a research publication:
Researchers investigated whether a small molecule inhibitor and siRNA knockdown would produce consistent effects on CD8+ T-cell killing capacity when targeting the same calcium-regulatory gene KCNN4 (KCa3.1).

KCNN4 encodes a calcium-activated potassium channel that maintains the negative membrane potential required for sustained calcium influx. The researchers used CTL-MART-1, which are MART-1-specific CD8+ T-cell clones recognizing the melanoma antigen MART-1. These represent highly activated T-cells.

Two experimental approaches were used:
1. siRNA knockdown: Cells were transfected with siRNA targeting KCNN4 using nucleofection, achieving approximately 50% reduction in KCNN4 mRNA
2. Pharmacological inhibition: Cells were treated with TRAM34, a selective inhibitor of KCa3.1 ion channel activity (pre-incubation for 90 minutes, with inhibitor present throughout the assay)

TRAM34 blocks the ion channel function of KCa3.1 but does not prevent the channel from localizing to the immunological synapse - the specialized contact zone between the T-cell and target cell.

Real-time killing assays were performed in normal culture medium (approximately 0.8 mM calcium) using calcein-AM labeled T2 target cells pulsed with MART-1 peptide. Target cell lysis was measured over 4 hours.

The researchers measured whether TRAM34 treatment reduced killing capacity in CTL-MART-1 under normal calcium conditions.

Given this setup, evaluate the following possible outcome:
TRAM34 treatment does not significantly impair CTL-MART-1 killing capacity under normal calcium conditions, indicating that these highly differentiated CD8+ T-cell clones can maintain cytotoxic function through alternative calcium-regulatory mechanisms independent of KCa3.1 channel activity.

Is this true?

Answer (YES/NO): NO